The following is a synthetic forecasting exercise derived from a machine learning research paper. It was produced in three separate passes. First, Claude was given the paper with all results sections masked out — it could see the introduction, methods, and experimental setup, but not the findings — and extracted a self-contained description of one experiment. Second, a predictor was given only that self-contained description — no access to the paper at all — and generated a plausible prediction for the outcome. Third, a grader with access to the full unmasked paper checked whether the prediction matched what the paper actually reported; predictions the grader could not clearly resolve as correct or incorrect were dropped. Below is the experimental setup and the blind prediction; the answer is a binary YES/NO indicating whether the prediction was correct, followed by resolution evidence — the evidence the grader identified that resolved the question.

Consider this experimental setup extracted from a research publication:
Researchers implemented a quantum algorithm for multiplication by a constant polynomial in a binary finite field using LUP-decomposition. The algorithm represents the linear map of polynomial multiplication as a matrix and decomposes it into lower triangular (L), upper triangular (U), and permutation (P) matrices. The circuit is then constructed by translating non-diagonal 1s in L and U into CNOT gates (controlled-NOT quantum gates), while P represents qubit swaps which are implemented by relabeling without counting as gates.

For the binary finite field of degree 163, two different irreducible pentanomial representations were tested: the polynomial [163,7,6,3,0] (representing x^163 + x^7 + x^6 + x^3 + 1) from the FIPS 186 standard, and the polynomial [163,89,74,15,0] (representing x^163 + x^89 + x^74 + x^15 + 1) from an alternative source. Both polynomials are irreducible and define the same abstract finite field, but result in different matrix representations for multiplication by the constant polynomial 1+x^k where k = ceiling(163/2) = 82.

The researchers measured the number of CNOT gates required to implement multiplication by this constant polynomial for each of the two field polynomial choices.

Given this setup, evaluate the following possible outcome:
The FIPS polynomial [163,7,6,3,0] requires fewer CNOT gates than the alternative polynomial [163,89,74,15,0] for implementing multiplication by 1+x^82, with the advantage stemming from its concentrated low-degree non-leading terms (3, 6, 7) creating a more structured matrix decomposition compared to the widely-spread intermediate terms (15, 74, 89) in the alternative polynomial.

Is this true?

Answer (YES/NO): YES